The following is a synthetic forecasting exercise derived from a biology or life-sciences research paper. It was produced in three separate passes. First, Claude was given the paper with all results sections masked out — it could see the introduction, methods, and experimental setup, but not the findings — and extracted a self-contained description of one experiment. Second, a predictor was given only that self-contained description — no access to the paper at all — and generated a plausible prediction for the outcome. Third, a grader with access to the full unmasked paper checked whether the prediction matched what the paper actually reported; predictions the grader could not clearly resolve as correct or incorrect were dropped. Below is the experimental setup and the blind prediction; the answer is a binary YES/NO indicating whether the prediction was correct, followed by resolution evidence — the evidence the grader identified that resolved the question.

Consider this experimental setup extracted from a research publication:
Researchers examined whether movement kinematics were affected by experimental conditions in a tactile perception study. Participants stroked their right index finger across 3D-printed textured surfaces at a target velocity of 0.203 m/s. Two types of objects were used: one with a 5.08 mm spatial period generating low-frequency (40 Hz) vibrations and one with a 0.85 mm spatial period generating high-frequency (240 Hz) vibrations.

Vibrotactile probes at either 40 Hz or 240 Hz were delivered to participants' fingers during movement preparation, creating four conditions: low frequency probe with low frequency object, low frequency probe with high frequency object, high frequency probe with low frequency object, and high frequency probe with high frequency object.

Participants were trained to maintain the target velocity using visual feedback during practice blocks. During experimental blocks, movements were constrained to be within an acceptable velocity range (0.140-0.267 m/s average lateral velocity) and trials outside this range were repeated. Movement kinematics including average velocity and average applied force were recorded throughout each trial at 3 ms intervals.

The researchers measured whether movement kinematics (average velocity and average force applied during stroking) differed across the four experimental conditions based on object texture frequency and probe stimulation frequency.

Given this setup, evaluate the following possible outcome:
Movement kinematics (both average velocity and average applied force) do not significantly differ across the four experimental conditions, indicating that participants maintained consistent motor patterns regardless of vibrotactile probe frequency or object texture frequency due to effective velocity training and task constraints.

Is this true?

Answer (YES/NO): YES